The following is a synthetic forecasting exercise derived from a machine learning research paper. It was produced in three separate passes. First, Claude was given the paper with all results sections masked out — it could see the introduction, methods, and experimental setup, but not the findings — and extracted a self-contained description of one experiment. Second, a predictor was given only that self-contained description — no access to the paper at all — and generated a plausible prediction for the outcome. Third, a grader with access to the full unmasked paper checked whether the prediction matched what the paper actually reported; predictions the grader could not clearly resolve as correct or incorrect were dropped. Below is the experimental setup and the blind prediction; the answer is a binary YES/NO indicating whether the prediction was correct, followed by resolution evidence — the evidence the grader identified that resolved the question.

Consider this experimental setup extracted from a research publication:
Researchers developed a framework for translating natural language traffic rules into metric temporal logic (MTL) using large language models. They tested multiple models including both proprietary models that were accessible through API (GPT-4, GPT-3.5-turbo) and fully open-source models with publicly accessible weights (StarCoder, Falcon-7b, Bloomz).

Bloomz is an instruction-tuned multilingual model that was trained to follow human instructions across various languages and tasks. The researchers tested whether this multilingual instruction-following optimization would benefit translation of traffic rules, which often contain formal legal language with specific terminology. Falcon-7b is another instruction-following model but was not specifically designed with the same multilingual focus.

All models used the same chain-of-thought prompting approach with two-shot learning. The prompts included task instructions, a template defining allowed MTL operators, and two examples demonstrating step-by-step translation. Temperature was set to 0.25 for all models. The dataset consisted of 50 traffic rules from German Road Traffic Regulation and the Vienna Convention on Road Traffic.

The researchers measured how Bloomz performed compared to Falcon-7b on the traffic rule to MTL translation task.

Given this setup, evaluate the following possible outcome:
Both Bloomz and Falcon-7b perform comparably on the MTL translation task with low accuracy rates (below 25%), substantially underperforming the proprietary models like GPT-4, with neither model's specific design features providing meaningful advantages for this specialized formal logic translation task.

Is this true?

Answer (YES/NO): NO